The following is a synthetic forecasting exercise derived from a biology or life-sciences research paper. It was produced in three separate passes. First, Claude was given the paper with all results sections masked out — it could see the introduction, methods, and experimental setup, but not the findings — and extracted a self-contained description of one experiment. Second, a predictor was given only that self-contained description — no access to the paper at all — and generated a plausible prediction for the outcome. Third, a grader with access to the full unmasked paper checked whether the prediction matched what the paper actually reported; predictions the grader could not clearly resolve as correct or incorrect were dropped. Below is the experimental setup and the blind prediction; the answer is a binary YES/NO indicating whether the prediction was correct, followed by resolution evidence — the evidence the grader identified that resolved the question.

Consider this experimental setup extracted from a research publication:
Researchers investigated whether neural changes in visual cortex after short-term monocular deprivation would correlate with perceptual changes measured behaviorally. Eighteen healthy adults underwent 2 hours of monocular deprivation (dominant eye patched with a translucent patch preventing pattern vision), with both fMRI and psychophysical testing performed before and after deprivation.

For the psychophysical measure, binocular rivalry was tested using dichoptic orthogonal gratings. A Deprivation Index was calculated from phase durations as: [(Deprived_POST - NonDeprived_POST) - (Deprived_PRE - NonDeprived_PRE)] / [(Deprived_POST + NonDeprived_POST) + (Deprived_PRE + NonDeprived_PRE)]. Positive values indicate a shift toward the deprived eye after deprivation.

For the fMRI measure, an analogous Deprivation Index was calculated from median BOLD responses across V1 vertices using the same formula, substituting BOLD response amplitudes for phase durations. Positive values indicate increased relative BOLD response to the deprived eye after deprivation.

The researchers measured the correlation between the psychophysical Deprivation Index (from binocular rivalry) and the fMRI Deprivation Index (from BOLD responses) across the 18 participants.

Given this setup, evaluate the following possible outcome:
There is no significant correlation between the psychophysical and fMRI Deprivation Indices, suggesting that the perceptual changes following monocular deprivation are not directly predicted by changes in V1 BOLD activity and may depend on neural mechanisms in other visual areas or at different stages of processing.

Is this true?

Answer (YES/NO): NO